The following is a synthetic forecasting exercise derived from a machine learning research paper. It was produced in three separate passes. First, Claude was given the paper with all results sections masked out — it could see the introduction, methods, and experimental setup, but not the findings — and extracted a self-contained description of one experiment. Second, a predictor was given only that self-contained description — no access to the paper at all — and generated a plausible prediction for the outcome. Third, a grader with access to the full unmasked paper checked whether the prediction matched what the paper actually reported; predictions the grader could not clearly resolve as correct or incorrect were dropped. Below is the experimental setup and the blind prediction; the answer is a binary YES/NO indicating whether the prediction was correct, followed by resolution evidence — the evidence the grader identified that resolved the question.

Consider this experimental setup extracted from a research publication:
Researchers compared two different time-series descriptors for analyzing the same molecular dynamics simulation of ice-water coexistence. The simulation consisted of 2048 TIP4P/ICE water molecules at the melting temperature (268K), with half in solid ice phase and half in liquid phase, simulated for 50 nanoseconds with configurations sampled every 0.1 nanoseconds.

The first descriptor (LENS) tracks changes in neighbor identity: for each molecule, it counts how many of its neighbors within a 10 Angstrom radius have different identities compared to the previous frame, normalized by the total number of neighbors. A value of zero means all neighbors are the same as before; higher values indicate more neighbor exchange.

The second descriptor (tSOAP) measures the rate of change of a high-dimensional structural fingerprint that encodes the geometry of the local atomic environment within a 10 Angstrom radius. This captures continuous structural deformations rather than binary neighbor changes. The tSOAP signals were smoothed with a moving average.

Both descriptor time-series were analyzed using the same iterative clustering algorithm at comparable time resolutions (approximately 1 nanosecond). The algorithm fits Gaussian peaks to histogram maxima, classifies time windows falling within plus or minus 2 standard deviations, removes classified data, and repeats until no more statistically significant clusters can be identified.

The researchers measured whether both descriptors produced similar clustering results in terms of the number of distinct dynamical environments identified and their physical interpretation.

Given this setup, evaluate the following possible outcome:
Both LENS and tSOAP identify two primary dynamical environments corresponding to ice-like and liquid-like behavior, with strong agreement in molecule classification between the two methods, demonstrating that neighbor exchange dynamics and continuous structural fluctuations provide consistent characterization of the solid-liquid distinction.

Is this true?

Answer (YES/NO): NO